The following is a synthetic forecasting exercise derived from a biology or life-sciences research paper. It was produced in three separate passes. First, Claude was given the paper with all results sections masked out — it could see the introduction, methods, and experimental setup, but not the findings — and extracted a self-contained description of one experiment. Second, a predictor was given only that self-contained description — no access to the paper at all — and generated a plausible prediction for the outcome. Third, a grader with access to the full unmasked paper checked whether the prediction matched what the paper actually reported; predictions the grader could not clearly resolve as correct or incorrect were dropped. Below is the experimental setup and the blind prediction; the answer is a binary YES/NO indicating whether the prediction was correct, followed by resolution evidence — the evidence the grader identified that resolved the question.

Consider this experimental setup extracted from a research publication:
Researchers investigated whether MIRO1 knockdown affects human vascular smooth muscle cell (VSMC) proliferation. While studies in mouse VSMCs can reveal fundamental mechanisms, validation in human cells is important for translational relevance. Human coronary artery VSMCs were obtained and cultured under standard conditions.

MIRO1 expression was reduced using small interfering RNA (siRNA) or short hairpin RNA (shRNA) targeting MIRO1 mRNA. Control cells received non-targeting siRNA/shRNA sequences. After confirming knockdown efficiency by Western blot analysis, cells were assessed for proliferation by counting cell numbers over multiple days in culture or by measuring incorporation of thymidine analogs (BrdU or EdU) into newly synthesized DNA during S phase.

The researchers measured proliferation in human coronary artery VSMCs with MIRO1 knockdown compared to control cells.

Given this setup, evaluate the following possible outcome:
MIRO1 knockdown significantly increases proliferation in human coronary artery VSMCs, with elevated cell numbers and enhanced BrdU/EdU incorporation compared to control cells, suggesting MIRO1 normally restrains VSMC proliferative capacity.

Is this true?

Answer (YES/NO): NO